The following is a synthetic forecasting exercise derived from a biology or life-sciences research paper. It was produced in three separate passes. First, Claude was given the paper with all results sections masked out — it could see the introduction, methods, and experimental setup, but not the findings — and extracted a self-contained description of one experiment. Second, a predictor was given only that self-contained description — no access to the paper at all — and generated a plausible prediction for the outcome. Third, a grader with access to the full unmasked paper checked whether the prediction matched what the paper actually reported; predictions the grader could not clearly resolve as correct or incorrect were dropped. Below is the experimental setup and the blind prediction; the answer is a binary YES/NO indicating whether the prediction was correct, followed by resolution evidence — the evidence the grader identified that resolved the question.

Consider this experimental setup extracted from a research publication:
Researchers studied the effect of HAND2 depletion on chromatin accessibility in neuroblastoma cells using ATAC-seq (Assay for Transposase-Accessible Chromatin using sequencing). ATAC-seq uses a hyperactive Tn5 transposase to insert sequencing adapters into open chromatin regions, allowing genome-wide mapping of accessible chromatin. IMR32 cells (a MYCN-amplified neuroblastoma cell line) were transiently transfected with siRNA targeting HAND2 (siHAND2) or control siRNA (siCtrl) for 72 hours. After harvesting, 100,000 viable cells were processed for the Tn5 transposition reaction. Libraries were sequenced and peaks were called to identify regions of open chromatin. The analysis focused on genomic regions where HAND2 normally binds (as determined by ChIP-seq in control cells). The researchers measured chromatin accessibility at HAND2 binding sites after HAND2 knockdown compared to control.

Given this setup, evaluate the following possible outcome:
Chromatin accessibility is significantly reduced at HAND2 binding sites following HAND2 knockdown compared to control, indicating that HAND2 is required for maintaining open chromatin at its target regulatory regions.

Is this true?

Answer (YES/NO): YES